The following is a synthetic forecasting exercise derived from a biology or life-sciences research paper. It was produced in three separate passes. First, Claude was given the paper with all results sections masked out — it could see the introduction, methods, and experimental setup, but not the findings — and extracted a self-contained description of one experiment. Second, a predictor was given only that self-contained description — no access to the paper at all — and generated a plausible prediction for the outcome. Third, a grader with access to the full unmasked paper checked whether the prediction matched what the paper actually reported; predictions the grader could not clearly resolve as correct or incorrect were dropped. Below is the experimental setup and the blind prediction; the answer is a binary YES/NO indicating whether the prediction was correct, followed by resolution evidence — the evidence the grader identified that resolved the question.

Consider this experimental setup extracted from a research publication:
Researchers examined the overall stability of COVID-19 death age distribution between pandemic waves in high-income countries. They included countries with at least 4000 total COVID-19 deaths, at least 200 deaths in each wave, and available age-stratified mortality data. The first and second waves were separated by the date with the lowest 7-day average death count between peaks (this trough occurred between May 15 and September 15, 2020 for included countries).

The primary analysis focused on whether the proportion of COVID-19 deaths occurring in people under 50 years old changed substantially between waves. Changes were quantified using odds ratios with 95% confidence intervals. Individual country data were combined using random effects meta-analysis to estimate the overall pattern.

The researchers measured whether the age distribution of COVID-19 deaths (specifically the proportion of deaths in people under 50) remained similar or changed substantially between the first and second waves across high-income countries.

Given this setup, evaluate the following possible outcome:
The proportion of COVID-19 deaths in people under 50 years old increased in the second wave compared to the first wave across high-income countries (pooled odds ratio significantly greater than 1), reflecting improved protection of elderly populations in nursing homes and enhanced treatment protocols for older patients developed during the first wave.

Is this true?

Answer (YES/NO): NO